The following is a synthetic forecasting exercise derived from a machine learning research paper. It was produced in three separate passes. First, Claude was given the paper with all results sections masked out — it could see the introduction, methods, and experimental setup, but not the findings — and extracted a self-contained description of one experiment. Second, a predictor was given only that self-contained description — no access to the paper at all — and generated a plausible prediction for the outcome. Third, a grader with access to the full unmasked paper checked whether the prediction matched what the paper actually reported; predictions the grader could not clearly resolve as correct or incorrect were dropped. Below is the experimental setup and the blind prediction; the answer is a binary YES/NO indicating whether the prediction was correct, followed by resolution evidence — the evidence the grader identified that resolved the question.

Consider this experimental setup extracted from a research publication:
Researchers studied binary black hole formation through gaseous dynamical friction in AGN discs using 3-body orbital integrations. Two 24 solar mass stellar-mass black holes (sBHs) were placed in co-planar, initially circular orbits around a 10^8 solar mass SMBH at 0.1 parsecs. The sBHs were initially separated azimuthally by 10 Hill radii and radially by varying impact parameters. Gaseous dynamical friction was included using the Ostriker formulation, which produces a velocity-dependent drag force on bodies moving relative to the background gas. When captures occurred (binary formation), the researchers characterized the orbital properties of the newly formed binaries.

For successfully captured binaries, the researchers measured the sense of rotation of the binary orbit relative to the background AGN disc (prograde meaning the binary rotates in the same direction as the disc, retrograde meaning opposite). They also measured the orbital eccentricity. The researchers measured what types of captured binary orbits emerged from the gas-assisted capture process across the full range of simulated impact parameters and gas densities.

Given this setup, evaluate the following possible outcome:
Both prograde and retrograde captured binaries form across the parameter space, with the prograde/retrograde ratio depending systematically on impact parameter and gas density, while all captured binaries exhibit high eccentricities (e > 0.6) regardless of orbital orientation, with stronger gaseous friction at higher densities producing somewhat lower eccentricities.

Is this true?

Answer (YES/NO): NO